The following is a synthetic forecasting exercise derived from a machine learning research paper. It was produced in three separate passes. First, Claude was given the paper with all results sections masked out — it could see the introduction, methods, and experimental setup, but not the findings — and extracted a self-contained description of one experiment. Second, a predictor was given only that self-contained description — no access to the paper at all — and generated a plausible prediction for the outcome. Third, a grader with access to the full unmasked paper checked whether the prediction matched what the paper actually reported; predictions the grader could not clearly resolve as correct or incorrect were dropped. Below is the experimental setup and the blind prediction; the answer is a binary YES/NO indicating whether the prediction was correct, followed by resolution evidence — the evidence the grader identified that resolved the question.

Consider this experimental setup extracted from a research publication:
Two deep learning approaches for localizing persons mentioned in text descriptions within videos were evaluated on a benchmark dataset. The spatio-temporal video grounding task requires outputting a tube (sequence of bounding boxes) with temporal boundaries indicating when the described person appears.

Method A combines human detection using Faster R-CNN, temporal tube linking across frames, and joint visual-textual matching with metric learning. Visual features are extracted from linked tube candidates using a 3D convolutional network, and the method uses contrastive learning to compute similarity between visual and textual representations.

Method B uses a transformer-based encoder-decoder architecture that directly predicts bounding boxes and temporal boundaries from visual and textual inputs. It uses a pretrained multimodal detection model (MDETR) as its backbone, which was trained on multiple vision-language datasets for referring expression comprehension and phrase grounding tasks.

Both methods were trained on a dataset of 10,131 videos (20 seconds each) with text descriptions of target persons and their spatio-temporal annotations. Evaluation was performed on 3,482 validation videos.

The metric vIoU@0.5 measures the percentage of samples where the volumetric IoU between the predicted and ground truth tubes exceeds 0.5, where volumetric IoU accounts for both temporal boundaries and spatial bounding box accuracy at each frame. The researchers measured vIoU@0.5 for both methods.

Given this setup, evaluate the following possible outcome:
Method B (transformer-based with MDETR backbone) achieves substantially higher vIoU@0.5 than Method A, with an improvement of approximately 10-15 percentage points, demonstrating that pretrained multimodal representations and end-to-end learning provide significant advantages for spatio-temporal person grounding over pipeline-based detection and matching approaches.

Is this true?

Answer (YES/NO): NO